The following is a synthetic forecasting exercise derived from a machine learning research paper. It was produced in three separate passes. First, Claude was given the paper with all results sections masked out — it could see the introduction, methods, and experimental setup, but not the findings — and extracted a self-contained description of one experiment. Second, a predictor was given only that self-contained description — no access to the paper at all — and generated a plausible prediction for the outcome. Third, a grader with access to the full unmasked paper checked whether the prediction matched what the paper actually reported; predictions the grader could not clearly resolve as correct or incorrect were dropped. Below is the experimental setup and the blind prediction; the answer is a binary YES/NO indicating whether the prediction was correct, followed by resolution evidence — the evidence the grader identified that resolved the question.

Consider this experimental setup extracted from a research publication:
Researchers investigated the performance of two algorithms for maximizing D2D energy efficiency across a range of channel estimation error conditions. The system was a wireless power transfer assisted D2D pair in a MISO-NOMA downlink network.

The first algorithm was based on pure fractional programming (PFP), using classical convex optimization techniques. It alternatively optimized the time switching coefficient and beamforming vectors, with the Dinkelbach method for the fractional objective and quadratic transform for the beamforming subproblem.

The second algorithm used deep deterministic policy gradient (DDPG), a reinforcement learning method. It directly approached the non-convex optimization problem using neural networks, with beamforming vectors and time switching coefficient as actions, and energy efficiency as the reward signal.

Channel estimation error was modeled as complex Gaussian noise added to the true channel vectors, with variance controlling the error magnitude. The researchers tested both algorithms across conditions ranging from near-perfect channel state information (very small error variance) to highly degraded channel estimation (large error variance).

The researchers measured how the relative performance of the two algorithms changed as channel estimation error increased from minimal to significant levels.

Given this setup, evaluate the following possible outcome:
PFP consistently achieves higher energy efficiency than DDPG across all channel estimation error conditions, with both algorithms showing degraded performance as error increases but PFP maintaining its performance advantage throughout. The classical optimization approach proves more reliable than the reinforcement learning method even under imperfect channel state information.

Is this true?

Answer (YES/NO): NO